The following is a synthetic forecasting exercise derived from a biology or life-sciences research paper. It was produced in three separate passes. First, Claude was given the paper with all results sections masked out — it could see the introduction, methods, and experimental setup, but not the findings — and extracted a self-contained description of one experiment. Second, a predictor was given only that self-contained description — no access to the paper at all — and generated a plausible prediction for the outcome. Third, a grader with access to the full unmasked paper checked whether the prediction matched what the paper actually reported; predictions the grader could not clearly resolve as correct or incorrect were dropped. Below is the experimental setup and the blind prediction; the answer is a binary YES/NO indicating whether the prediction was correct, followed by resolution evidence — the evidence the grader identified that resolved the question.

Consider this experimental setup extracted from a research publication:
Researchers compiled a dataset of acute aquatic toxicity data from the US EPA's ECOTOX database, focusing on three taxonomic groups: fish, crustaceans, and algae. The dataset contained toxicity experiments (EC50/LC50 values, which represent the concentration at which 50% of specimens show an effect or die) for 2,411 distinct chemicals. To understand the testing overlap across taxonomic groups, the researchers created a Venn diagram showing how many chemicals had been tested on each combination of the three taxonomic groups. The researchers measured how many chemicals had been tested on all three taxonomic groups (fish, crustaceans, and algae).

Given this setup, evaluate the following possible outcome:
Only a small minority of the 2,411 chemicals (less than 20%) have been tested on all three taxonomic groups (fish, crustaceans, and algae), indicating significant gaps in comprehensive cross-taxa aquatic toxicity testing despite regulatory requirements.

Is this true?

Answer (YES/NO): YES